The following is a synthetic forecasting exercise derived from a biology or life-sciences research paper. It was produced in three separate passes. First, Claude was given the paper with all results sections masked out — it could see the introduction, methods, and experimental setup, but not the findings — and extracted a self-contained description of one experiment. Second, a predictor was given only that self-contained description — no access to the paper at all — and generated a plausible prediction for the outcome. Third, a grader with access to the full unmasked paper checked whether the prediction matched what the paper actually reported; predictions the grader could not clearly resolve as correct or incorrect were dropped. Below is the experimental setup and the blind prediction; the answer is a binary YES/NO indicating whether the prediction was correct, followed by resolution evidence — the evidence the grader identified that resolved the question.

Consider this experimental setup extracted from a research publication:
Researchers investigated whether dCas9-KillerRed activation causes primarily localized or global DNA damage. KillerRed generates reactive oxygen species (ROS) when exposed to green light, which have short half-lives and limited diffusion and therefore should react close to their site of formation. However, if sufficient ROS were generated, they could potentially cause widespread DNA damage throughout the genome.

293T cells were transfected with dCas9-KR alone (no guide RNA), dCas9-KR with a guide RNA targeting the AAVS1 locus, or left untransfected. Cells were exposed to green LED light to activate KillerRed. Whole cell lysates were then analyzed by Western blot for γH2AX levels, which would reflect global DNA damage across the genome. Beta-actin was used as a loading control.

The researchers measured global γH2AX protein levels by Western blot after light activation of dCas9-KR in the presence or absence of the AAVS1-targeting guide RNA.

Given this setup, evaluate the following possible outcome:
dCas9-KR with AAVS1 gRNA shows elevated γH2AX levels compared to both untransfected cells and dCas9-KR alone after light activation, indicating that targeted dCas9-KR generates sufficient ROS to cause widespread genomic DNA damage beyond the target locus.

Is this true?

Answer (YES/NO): NO